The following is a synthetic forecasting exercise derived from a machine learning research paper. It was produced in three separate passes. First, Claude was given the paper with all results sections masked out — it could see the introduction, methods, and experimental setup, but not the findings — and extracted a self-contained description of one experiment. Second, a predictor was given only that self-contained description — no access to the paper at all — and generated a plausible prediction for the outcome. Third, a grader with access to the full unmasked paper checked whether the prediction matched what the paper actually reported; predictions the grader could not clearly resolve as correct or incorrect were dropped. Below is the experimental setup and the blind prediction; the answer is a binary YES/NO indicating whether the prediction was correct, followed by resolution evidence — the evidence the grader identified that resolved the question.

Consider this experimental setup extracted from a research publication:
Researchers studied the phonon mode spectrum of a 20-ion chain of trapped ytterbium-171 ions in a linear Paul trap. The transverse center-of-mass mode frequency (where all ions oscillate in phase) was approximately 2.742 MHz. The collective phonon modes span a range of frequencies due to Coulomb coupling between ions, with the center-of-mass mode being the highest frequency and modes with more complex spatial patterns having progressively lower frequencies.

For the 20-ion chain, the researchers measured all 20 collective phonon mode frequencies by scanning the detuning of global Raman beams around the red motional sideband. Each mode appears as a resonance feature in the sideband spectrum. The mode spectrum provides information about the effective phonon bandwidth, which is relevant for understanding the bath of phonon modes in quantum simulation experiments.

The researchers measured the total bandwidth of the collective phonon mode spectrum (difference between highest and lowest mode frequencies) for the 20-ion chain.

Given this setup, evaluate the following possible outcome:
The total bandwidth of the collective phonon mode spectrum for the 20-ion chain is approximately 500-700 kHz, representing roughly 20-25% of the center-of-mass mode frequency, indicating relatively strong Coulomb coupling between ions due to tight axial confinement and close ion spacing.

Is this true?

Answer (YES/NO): NO